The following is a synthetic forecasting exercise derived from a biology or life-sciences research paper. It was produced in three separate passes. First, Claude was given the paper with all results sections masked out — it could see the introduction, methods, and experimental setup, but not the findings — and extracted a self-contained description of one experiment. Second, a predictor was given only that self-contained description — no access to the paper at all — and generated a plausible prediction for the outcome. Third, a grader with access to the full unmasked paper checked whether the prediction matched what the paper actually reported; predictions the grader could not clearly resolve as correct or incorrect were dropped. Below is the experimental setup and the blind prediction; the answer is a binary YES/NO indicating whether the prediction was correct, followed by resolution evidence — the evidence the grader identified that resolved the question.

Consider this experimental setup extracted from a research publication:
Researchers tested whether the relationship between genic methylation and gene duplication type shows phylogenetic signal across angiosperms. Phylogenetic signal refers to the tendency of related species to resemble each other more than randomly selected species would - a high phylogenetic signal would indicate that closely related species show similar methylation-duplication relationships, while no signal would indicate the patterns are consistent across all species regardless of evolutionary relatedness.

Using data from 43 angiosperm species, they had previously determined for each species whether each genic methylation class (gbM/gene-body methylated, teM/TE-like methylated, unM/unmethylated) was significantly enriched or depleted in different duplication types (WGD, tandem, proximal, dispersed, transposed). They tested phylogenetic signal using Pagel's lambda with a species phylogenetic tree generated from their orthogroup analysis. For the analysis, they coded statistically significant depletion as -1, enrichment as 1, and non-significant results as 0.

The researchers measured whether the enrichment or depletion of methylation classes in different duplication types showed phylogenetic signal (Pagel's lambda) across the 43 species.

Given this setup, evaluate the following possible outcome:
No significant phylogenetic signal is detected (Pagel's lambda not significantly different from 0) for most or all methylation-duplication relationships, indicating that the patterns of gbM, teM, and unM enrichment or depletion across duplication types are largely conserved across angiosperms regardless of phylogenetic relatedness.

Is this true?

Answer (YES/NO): YES